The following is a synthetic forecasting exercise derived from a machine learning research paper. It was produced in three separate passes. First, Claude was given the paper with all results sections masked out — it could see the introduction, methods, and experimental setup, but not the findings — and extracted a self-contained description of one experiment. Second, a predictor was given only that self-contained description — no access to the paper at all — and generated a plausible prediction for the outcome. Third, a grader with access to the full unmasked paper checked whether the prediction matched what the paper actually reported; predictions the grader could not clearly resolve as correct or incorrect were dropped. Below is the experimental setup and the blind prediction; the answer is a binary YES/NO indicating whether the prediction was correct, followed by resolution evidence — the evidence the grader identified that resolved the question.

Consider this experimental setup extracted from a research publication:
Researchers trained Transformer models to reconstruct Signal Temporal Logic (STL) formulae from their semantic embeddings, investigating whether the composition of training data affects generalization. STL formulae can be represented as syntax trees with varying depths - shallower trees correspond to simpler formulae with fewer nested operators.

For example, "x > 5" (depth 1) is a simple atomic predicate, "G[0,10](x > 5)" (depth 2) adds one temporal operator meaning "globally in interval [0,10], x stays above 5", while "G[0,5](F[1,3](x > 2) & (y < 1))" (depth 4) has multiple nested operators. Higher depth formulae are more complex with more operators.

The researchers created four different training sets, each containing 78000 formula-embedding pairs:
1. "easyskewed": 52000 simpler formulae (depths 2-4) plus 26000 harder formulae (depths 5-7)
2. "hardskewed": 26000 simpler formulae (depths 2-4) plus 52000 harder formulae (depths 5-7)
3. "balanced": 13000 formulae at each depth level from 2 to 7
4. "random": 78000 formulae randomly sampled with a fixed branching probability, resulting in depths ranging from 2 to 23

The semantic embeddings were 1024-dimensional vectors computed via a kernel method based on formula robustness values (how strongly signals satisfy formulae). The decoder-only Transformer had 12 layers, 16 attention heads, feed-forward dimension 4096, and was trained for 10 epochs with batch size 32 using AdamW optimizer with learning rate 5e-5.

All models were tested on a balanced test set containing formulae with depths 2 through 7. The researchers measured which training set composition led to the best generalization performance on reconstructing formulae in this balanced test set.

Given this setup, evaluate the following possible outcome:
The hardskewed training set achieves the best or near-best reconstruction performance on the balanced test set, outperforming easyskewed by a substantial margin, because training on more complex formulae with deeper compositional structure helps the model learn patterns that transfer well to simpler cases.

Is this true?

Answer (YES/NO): NO